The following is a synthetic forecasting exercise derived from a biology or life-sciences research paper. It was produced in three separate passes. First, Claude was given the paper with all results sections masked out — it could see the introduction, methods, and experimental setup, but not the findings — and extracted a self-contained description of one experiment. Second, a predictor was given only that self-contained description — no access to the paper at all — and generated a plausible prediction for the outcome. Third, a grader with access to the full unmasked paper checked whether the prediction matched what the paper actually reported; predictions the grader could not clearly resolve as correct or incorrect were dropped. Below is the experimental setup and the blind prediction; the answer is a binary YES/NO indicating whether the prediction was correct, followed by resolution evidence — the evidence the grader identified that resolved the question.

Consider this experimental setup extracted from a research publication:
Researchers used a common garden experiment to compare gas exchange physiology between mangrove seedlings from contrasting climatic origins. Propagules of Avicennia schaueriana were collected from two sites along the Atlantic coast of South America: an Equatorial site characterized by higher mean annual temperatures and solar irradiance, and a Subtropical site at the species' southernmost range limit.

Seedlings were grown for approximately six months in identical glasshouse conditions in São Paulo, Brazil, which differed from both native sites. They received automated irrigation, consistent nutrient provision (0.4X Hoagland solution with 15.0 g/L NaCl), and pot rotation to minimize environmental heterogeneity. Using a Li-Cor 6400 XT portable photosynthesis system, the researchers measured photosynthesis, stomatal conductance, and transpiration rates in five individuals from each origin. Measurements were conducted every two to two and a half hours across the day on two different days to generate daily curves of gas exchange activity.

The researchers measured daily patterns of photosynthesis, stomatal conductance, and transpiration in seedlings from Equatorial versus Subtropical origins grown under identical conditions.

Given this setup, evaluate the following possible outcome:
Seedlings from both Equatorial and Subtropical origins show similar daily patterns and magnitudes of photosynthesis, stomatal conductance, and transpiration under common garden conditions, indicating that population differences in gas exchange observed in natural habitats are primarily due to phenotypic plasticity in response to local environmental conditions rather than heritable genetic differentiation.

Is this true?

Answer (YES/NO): NO